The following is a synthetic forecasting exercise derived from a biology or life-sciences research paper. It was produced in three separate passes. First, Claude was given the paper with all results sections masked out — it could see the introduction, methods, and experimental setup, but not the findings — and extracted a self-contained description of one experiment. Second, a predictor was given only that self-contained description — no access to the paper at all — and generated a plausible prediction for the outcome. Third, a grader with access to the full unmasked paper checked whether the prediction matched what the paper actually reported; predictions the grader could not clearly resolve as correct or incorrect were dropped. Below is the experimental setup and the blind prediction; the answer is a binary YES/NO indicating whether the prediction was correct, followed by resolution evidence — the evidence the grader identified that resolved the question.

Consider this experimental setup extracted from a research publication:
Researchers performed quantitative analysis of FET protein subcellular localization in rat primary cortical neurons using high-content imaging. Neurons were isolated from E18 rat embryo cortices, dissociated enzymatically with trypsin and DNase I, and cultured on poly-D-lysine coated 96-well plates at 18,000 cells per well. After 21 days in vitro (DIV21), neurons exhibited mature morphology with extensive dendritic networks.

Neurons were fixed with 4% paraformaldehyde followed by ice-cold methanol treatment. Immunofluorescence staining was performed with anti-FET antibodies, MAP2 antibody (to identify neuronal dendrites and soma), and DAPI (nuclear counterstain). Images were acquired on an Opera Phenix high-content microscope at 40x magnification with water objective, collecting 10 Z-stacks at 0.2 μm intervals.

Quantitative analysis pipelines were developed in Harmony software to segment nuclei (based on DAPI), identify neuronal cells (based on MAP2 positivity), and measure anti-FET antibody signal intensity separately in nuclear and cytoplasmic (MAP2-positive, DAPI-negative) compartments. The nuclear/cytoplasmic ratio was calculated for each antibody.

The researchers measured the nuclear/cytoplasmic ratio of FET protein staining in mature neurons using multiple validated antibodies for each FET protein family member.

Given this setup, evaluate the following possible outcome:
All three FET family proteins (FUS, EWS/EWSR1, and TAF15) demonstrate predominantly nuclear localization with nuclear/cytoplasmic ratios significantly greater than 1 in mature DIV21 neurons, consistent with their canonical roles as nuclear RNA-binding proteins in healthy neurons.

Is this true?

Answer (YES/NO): YES